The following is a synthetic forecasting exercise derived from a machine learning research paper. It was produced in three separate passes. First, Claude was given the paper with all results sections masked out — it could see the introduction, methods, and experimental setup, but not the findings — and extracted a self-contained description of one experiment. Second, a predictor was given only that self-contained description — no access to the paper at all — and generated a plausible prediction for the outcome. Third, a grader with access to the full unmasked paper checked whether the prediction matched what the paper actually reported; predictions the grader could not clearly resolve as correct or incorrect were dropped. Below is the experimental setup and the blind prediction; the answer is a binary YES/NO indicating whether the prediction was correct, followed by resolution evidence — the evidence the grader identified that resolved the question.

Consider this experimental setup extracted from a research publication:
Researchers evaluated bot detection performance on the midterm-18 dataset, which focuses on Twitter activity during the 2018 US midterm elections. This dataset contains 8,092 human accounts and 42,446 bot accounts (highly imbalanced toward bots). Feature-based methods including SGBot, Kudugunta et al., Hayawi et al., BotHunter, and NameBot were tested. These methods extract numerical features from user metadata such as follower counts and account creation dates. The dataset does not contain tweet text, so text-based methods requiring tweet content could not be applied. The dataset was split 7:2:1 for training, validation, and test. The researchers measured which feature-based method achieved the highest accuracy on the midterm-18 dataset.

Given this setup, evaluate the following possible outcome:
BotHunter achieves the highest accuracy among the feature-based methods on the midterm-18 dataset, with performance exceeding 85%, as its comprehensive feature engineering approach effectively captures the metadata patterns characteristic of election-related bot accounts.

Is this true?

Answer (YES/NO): YES